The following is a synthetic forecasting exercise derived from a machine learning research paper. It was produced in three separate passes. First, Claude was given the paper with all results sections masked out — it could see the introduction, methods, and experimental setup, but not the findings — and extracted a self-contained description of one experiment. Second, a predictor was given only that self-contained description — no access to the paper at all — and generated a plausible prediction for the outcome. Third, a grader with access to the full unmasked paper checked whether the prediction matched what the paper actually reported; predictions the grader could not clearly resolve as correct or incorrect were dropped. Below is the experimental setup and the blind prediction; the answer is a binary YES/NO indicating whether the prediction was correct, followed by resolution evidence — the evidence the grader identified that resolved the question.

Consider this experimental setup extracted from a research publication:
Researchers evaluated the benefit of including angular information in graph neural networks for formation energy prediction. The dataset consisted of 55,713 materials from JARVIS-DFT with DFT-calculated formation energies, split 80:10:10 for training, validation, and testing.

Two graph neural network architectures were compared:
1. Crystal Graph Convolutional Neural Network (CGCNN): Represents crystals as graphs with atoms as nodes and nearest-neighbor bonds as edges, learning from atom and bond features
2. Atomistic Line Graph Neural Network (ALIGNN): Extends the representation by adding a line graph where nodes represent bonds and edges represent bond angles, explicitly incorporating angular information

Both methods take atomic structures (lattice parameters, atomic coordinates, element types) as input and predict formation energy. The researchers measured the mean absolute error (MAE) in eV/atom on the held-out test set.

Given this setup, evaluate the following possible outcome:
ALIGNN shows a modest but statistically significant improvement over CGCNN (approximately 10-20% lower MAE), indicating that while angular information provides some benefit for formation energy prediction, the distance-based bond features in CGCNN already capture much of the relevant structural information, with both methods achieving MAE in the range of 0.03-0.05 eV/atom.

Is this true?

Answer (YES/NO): NO